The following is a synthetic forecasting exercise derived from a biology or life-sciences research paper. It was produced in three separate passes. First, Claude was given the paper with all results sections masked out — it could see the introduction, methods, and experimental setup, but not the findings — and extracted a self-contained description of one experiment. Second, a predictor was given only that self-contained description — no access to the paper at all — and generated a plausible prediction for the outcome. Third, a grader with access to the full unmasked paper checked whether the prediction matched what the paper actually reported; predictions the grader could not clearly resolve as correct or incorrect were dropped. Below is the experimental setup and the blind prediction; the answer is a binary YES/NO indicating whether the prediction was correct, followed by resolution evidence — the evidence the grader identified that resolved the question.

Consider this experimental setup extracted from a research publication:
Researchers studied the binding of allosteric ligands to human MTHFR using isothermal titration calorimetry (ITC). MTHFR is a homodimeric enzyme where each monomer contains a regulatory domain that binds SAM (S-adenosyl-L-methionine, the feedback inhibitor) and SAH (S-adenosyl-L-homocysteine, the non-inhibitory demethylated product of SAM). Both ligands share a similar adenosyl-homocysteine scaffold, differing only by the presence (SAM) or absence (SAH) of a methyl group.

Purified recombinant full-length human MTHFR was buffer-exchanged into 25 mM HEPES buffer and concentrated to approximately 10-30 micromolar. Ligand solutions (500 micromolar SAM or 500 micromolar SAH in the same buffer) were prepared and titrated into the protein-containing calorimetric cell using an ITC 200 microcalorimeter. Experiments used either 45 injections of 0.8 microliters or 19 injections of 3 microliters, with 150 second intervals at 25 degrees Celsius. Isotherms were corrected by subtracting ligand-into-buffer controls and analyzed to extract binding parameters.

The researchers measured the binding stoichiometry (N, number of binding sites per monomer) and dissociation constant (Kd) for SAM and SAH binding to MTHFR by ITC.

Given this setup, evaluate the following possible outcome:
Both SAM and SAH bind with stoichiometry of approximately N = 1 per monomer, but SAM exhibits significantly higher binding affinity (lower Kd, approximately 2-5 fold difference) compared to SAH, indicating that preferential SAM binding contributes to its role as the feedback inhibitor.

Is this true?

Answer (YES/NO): NO